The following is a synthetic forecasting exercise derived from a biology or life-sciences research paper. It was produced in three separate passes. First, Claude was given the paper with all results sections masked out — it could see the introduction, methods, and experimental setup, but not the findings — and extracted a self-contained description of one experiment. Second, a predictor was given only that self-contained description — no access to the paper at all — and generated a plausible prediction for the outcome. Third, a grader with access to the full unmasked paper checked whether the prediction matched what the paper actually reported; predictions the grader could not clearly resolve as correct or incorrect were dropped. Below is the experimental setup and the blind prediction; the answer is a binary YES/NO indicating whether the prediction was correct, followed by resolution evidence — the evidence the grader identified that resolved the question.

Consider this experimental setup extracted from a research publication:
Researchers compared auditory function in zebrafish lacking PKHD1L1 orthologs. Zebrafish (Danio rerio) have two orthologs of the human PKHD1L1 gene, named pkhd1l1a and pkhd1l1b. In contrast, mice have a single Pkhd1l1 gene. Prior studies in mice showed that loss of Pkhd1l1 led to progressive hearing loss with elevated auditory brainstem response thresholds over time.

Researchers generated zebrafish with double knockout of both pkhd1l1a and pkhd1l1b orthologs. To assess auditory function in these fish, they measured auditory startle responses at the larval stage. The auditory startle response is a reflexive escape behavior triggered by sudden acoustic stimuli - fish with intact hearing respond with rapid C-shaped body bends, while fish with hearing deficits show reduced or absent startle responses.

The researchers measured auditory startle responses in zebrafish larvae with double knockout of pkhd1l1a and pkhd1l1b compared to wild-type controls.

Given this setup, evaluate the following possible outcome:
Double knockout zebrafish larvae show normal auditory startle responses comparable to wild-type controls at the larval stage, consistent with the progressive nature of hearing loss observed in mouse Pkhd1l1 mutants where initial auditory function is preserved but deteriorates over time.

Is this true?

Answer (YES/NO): NO